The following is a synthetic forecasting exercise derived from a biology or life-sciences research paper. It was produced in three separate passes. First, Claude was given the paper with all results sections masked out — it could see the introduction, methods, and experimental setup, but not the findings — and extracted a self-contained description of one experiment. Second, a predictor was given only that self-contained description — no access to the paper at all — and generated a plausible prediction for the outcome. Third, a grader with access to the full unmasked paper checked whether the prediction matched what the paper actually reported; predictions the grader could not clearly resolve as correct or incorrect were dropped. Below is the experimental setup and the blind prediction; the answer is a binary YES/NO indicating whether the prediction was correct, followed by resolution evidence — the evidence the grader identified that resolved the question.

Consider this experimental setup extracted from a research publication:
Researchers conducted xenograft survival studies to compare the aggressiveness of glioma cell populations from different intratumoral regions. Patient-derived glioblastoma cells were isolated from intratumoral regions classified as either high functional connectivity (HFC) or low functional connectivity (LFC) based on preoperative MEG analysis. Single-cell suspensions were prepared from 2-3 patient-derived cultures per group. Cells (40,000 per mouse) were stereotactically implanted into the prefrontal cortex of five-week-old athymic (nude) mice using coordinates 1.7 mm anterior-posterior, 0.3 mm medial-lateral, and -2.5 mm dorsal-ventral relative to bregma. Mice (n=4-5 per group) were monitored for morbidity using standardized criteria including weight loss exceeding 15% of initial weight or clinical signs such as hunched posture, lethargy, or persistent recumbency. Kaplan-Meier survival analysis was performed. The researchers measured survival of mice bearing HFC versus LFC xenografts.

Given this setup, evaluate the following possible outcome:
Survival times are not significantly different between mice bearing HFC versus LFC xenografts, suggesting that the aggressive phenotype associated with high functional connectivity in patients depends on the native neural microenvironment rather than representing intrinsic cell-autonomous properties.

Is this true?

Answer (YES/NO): NO